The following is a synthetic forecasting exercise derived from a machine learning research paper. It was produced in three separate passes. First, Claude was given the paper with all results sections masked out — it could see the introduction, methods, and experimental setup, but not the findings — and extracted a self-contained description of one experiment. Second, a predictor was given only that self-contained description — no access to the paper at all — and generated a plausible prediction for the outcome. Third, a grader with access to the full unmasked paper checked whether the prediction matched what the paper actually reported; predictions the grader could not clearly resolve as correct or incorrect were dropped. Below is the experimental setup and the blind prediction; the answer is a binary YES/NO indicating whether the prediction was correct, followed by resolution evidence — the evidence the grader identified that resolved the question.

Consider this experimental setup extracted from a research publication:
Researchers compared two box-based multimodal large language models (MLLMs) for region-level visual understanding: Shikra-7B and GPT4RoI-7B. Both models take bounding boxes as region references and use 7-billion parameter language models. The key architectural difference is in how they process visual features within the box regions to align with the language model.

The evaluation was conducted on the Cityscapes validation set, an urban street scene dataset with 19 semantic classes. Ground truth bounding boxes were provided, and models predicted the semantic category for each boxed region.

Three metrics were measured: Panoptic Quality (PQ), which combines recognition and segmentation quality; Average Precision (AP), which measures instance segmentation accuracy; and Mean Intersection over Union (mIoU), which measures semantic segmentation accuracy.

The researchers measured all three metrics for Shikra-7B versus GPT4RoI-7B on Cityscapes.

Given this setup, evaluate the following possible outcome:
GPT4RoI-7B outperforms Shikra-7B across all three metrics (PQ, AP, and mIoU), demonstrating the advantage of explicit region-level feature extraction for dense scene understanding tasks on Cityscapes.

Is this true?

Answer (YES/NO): YES